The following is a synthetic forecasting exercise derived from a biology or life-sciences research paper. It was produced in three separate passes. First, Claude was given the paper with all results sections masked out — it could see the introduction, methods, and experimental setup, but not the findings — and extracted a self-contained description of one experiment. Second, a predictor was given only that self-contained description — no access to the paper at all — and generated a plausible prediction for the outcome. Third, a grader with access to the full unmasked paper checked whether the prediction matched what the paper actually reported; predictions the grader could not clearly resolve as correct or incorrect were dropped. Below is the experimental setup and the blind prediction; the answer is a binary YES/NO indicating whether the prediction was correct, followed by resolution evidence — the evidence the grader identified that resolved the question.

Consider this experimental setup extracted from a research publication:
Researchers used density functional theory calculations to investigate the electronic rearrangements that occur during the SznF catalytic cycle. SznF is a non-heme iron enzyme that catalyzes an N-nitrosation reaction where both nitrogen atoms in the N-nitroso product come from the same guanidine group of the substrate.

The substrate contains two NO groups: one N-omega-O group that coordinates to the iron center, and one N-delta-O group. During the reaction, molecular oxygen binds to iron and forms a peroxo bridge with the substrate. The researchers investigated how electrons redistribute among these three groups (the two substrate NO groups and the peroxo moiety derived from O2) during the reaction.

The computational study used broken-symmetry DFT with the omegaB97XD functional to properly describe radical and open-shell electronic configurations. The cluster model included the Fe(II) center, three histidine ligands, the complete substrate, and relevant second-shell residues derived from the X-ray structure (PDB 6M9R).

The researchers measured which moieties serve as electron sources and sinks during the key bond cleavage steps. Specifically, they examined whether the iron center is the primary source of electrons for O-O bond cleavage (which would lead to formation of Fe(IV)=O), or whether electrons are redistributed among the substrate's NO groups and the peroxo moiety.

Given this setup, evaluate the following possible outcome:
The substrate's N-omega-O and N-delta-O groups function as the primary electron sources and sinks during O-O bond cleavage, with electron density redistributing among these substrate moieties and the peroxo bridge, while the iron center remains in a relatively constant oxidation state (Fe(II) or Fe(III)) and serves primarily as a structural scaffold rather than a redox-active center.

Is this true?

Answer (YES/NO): NO